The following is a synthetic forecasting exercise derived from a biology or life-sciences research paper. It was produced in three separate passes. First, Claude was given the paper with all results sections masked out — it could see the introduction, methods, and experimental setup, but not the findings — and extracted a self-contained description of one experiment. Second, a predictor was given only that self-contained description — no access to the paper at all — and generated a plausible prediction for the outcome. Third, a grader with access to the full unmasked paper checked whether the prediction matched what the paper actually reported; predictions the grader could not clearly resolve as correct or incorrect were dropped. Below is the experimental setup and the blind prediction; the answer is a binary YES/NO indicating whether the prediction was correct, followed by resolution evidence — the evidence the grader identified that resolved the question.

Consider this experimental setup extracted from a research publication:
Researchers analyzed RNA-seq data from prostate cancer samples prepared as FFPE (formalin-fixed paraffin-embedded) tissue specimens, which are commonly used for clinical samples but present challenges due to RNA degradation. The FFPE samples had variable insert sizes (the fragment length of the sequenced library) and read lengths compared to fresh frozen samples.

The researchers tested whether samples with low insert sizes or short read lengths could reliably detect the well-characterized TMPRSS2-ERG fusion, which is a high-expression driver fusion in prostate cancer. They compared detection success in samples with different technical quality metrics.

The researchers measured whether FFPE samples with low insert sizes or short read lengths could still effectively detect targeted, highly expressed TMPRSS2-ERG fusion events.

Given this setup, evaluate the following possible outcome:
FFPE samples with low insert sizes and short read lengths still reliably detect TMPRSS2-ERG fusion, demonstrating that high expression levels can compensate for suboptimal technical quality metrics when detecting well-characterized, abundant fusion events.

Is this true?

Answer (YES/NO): YES